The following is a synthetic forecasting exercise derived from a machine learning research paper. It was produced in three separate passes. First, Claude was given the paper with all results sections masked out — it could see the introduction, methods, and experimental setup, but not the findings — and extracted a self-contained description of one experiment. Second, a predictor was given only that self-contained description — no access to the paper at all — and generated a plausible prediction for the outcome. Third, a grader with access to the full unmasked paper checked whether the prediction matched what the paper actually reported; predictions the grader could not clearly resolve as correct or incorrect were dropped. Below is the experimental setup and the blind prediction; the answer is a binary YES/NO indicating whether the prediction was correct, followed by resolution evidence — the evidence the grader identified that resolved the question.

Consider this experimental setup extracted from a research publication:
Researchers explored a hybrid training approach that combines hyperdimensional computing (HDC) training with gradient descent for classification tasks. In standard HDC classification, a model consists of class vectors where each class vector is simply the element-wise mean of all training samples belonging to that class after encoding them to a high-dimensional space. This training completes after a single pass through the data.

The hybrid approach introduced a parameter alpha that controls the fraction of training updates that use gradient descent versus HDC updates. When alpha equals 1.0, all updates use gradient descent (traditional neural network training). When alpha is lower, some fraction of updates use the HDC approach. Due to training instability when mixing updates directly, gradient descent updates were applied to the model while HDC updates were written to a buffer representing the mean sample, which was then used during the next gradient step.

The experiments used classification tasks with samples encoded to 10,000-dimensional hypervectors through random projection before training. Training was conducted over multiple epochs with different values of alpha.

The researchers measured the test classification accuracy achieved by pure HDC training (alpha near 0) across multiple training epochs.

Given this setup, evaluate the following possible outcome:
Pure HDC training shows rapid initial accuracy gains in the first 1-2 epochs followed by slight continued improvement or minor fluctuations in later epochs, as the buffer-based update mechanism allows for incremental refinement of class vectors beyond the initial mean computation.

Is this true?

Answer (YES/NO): NO